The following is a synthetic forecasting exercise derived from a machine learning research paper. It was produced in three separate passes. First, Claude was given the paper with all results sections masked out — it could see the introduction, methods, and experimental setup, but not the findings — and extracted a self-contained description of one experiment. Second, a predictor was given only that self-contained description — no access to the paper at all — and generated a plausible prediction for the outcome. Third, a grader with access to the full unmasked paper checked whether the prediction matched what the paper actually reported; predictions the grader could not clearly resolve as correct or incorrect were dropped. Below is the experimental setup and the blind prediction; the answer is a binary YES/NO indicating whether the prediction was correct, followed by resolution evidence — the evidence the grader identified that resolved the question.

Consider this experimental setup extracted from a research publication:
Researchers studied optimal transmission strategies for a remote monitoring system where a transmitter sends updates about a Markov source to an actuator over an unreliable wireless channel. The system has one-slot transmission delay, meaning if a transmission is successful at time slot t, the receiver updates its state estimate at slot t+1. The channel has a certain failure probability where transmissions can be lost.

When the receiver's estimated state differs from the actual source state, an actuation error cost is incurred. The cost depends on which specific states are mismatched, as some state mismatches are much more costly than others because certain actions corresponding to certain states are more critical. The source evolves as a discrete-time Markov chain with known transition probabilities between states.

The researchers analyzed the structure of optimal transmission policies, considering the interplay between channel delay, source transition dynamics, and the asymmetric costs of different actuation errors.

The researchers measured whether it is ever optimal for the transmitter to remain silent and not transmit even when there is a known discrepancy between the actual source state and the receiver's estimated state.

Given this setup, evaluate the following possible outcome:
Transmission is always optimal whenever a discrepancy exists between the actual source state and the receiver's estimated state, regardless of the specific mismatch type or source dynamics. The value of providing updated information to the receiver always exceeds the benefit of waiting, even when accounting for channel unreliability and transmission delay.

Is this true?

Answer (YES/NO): NO